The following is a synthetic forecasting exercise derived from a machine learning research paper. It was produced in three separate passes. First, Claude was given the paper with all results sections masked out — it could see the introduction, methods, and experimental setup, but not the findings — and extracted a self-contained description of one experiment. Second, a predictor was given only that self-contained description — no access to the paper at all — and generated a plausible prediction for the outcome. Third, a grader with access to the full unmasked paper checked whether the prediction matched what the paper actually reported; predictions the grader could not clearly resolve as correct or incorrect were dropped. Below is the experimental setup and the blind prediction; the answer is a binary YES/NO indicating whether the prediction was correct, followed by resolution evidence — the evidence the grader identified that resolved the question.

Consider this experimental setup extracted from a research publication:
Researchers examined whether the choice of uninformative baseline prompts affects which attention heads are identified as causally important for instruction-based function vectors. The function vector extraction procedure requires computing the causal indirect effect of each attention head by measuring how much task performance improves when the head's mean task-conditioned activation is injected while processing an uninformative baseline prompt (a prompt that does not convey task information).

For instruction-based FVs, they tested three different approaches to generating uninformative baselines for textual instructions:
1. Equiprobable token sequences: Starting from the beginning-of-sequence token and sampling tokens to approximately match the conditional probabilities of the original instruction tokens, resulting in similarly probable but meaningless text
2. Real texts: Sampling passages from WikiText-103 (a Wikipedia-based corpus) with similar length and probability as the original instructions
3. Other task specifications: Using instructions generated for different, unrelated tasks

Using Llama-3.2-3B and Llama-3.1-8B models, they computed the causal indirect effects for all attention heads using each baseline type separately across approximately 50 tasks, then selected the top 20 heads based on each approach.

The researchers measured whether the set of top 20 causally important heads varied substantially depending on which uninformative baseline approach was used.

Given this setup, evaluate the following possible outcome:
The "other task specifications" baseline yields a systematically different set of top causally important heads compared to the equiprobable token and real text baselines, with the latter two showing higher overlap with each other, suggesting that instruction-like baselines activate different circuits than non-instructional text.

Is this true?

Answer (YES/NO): YES